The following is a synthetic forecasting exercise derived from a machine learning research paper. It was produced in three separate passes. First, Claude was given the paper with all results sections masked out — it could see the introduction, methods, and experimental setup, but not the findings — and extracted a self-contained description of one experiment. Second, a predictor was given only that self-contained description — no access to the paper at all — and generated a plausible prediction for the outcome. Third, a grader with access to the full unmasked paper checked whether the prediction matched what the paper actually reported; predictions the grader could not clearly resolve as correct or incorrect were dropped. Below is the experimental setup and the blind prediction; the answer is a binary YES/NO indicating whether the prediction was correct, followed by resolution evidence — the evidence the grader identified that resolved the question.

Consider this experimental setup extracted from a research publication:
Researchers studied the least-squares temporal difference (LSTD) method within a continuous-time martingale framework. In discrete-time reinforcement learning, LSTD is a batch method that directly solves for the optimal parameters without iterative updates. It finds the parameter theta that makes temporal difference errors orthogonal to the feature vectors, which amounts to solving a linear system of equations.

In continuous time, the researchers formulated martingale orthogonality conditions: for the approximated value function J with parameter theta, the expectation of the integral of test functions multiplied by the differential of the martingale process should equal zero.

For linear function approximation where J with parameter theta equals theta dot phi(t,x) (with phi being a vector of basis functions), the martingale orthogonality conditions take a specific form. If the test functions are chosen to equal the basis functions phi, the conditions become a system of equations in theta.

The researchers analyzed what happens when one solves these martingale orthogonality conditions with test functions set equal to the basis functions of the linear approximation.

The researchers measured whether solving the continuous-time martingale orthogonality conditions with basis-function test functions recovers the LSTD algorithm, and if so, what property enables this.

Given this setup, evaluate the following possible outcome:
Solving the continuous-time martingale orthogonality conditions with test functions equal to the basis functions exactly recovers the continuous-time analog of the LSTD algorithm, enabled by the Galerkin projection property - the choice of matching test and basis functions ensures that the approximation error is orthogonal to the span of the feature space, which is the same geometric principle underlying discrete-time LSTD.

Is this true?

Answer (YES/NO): NO